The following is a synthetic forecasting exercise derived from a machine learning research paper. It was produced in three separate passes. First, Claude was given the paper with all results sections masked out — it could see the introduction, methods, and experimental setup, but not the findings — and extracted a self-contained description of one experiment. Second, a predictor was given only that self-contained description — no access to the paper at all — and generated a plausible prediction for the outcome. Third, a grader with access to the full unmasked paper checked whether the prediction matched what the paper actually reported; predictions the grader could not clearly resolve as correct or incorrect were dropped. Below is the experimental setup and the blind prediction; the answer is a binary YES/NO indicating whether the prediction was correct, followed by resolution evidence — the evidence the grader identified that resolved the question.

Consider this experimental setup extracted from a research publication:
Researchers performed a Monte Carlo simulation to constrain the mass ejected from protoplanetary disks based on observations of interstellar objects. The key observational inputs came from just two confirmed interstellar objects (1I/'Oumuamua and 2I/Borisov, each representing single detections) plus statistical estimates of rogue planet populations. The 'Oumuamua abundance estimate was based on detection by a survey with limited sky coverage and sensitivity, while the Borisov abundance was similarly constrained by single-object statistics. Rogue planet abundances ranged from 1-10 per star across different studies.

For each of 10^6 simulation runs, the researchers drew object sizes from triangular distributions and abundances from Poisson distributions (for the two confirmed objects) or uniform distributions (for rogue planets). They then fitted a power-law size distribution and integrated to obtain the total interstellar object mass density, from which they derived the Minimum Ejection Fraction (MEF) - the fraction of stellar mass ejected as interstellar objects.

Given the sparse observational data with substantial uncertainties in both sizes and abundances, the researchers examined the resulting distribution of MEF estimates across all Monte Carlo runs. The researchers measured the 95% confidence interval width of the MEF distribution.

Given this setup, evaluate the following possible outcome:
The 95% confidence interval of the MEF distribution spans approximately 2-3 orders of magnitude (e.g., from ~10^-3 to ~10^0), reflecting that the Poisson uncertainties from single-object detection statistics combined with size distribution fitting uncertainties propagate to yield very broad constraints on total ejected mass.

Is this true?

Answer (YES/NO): NO